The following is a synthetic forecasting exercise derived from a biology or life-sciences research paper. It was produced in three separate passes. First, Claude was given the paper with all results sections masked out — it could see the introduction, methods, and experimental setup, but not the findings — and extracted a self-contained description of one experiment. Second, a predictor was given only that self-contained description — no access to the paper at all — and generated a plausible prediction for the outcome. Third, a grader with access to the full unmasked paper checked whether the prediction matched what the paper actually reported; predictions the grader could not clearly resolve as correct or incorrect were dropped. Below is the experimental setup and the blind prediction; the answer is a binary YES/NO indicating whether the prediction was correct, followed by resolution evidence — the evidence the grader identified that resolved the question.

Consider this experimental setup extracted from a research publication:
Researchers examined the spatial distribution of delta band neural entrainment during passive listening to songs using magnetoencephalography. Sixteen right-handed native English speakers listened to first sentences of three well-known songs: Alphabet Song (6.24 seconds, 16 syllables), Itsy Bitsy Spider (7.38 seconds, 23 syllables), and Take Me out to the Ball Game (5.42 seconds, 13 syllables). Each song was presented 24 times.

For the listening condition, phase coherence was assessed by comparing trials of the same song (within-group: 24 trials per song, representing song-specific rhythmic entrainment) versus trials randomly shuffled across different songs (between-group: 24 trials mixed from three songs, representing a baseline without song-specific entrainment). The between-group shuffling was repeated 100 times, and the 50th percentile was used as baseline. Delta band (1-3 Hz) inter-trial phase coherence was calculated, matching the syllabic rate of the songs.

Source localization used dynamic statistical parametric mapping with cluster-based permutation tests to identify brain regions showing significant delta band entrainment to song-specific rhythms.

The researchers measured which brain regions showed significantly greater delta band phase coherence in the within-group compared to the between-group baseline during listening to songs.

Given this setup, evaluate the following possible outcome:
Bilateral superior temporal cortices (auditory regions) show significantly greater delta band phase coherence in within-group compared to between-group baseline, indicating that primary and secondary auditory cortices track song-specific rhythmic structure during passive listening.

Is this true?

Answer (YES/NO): NO